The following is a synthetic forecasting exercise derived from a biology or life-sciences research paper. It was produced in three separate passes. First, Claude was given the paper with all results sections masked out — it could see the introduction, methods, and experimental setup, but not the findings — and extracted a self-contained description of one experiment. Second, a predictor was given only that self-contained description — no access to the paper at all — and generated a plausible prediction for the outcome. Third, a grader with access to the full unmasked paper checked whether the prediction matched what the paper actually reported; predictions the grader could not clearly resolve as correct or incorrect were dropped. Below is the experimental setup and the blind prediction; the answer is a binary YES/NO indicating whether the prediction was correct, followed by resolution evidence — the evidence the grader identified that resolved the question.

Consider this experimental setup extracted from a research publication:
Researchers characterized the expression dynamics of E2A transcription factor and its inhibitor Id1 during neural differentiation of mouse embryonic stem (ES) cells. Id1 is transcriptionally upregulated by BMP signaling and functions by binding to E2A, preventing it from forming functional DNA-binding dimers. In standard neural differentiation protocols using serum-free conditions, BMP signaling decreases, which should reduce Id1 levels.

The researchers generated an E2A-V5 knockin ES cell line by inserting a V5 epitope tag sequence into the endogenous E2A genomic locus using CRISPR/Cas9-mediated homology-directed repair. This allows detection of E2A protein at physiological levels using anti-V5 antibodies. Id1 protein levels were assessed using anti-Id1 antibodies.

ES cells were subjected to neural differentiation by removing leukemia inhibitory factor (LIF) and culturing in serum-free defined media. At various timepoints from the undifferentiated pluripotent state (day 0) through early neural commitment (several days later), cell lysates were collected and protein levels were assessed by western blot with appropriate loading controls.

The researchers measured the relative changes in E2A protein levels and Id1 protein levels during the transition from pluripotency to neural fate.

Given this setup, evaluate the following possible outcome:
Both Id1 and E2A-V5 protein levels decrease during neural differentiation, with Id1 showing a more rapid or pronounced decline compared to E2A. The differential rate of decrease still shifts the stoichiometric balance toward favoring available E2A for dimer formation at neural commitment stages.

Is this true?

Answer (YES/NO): NO